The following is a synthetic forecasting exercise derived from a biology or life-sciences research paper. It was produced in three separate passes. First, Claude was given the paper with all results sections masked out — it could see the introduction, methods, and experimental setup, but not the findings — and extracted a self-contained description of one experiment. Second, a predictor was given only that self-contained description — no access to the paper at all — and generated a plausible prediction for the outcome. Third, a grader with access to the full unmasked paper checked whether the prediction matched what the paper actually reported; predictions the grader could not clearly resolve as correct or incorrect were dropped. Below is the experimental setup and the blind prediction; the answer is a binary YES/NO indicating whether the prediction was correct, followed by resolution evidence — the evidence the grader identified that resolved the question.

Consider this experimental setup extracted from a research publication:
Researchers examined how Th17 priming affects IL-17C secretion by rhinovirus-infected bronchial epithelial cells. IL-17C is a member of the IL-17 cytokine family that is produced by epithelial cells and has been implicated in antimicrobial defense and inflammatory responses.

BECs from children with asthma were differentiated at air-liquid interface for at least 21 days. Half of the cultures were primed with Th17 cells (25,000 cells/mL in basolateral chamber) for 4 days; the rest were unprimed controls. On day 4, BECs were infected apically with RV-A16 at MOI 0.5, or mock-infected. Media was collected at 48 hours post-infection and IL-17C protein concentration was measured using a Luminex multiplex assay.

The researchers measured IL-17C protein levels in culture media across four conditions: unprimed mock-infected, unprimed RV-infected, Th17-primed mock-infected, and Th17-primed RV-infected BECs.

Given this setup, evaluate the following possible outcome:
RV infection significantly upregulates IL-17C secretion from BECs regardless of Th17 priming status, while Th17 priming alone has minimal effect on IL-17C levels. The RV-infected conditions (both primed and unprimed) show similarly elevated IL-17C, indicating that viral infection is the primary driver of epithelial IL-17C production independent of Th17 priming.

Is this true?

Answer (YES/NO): YES